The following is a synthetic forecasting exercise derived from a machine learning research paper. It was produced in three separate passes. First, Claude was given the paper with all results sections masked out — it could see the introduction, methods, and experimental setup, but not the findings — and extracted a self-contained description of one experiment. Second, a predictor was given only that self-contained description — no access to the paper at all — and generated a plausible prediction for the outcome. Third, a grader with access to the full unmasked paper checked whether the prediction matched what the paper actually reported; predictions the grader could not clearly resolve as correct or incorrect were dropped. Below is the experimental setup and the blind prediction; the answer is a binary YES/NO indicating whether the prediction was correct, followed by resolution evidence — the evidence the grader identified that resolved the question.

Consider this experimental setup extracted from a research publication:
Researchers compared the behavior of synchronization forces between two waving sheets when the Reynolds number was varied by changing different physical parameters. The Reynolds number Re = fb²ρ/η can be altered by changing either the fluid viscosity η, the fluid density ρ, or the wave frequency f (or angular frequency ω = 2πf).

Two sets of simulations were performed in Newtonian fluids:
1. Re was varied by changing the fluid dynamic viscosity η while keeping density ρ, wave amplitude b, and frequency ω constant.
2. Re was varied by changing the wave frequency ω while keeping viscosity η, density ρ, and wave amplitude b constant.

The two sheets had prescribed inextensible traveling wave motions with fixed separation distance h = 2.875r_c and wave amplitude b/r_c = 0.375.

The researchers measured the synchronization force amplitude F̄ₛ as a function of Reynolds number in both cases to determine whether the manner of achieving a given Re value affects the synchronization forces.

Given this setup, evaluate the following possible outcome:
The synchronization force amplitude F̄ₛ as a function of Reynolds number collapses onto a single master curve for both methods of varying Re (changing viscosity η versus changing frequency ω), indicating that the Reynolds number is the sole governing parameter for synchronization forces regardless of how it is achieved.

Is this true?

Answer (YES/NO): NO